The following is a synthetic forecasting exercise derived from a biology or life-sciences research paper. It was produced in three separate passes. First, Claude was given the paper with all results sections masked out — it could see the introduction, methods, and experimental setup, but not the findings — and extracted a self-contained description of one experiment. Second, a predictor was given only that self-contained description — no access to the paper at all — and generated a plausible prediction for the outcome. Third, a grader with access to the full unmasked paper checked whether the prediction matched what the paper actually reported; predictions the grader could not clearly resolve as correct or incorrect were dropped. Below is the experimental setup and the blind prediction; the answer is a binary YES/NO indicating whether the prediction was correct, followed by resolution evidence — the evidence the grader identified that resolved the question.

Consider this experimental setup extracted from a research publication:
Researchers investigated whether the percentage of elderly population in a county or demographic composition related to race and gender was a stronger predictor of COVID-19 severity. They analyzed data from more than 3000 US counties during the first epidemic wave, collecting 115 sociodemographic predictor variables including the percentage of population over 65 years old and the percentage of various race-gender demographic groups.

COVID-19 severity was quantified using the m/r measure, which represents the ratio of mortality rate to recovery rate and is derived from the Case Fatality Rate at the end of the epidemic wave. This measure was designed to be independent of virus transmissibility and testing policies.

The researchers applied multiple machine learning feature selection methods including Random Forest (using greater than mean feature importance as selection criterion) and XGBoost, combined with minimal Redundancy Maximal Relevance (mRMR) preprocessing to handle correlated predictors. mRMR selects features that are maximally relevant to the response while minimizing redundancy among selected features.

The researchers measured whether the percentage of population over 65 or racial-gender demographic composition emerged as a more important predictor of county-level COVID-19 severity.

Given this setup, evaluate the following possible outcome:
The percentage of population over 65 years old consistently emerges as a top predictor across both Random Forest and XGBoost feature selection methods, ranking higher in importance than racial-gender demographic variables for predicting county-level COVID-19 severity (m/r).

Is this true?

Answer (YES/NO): NO